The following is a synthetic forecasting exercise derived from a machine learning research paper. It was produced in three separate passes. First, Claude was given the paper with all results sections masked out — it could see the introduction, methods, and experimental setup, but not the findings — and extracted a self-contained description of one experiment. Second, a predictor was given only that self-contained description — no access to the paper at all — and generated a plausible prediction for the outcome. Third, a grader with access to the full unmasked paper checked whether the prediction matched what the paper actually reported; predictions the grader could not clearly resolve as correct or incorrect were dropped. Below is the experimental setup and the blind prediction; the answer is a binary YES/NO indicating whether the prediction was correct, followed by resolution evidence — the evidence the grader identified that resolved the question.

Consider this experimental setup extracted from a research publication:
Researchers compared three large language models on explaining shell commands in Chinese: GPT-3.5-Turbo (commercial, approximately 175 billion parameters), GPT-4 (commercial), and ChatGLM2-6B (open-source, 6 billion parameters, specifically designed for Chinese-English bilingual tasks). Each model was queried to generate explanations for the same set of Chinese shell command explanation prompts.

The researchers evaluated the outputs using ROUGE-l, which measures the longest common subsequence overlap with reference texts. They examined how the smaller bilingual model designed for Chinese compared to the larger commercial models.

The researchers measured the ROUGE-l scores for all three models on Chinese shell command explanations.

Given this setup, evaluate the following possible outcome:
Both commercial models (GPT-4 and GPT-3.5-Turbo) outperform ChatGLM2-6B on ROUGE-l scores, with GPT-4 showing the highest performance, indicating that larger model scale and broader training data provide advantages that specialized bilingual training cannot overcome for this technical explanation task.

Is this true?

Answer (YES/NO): YES